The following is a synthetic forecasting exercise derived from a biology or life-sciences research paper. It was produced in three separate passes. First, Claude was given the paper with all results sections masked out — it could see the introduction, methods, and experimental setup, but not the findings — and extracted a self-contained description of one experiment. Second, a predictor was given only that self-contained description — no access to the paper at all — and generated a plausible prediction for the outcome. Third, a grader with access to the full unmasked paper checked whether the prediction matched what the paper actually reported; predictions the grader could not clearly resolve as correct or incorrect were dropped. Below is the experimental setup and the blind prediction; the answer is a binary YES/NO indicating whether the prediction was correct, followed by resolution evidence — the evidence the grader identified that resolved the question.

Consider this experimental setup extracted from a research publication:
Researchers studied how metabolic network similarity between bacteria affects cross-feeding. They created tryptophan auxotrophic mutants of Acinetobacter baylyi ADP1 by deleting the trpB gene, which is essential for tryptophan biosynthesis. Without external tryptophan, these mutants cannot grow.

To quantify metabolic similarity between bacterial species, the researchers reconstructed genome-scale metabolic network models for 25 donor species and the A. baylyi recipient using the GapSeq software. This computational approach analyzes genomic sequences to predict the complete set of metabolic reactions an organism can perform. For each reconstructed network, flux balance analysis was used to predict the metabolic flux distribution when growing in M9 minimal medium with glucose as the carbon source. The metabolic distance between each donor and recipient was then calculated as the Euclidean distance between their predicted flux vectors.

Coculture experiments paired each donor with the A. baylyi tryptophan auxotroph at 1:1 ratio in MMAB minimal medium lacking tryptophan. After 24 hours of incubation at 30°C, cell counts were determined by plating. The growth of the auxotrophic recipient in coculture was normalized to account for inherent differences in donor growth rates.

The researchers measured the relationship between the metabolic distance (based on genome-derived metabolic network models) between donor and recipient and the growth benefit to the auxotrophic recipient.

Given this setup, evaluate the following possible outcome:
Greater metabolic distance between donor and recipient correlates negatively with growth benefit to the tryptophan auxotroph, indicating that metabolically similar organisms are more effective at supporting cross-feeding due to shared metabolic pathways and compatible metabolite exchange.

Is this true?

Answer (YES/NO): NO